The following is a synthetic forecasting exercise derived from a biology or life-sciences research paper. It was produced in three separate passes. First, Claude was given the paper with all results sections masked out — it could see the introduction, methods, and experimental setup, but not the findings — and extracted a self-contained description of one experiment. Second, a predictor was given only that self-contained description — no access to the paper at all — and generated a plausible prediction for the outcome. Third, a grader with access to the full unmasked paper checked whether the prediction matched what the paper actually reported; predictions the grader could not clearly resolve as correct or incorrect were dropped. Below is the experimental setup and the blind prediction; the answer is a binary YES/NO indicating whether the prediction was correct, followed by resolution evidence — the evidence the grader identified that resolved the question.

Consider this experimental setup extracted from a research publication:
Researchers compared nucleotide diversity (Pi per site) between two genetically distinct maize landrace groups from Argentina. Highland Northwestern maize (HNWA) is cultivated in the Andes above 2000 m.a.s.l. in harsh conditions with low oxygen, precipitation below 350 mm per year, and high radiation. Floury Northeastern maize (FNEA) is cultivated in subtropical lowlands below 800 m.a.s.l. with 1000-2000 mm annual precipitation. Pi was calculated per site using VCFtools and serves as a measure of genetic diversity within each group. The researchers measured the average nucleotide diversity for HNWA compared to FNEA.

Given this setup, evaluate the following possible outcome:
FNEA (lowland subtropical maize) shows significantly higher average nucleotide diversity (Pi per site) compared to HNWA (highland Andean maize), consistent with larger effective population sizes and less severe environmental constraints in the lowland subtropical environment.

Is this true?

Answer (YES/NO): NO